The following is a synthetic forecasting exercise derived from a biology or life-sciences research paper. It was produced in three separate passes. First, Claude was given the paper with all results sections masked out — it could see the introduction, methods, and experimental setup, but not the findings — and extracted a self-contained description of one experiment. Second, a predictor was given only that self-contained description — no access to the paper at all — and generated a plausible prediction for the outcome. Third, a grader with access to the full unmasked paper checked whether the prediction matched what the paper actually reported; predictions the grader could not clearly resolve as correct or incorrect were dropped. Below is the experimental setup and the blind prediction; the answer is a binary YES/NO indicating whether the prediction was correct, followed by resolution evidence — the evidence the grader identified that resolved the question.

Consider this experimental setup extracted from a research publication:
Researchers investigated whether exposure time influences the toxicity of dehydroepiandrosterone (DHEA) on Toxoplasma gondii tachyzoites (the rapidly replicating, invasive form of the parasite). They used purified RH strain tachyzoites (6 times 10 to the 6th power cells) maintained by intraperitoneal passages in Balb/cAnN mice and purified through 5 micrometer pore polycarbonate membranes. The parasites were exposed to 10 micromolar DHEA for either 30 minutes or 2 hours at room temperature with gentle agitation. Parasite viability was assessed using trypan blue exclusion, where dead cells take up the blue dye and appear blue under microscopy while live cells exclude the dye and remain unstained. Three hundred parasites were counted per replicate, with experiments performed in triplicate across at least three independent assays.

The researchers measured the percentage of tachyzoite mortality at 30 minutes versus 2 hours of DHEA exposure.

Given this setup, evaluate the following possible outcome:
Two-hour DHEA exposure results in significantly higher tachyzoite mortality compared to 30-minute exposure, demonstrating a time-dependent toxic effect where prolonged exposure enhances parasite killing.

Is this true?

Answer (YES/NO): YES